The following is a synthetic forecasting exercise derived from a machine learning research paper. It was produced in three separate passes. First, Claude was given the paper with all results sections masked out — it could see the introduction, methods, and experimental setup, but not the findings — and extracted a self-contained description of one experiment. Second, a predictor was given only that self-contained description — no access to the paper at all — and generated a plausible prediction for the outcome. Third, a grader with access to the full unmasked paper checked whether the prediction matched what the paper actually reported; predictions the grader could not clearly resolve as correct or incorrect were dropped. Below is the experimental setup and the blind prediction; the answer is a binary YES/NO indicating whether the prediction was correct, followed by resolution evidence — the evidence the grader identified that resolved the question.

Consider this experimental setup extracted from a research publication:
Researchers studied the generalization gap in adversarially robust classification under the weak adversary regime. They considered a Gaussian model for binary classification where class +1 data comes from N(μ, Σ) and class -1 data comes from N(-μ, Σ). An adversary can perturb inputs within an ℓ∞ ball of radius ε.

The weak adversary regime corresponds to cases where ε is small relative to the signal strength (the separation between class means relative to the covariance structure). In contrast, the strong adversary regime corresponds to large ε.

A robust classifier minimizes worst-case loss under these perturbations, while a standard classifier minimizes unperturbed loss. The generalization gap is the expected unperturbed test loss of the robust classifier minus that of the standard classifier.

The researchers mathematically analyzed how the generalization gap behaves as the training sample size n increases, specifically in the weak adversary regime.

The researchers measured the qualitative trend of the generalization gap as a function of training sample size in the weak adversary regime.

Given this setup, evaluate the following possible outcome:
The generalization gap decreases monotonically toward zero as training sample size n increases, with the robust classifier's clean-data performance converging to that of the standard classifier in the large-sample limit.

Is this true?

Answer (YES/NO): NO